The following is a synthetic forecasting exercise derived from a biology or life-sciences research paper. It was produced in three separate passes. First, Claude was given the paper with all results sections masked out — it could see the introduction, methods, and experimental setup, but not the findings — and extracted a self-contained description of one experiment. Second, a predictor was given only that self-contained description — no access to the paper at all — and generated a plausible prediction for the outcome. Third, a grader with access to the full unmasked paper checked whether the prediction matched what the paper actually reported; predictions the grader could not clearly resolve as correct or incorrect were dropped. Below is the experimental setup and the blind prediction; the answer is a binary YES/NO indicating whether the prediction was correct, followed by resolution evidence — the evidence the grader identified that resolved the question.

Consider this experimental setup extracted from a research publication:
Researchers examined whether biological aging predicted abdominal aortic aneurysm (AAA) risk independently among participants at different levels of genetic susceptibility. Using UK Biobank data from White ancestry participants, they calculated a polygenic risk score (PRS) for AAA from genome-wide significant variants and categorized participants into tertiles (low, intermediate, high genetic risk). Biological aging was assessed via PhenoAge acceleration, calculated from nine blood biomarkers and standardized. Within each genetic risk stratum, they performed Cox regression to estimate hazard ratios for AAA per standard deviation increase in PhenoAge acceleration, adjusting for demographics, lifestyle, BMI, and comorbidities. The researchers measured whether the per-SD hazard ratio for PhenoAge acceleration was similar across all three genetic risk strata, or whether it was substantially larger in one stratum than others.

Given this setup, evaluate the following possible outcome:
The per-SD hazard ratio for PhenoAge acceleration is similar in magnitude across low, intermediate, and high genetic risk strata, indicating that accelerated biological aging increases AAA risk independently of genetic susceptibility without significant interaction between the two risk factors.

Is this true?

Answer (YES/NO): YES